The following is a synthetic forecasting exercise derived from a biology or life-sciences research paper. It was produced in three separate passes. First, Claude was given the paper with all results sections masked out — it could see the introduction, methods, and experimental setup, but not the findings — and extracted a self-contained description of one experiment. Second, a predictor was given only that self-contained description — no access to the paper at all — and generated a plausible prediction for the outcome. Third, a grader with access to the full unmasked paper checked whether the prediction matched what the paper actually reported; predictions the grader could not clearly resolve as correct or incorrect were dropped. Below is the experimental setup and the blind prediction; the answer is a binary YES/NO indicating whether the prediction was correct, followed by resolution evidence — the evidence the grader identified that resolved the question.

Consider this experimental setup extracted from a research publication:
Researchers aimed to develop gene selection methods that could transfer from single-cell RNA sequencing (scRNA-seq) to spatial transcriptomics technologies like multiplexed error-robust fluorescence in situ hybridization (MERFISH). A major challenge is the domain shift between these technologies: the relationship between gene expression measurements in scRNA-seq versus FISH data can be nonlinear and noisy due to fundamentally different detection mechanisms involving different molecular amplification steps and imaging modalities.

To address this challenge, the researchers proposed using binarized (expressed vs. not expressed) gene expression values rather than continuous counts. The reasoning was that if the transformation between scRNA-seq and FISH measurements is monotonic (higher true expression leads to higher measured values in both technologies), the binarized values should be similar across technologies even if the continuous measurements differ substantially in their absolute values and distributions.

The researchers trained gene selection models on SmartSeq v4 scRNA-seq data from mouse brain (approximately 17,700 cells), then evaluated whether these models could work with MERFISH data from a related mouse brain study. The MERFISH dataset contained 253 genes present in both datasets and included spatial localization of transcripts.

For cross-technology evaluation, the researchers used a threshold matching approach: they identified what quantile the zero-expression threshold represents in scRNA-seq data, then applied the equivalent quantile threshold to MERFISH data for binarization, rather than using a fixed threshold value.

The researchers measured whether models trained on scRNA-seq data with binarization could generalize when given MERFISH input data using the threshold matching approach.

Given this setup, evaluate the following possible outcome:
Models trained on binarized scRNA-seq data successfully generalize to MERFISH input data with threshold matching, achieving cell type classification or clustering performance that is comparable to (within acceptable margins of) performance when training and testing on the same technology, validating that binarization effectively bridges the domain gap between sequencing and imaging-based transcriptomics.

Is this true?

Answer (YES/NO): NO